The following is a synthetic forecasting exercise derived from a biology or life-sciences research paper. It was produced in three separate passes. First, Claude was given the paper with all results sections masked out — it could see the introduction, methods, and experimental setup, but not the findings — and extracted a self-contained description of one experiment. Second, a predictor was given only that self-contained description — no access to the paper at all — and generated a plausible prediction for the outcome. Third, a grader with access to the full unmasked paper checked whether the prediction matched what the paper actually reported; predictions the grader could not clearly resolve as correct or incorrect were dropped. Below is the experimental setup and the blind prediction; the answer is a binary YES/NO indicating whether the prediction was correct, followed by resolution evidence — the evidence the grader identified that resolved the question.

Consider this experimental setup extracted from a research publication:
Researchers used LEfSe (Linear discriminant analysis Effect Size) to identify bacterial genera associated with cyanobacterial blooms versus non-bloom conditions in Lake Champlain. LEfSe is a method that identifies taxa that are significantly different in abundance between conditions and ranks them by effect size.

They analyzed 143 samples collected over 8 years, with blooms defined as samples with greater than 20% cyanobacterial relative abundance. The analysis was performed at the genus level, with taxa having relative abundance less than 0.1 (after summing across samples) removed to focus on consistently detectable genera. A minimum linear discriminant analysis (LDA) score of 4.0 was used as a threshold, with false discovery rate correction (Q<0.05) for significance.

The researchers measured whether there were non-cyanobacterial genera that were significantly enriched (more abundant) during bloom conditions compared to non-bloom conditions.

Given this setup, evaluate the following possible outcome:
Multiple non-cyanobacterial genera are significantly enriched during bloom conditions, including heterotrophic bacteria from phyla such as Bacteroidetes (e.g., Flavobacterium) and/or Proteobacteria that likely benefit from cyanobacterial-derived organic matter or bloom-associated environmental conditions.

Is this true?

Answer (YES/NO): NO